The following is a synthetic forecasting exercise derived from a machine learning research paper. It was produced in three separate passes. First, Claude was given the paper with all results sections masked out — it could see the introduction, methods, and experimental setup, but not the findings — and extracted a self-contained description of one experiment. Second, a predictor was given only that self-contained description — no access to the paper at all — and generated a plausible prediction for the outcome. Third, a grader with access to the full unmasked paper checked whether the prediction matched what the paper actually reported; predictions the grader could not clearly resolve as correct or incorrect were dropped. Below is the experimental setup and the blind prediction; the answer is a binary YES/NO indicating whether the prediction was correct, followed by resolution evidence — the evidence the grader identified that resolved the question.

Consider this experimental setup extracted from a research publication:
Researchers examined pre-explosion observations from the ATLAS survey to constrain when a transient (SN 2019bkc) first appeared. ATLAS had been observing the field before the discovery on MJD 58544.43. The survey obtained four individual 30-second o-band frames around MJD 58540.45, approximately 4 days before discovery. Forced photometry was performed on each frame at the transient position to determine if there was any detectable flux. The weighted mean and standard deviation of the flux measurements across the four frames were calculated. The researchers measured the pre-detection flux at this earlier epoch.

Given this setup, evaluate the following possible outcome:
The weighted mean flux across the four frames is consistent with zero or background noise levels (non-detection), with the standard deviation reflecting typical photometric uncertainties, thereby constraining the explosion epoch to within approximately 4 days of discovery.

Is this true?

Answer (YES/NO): YES